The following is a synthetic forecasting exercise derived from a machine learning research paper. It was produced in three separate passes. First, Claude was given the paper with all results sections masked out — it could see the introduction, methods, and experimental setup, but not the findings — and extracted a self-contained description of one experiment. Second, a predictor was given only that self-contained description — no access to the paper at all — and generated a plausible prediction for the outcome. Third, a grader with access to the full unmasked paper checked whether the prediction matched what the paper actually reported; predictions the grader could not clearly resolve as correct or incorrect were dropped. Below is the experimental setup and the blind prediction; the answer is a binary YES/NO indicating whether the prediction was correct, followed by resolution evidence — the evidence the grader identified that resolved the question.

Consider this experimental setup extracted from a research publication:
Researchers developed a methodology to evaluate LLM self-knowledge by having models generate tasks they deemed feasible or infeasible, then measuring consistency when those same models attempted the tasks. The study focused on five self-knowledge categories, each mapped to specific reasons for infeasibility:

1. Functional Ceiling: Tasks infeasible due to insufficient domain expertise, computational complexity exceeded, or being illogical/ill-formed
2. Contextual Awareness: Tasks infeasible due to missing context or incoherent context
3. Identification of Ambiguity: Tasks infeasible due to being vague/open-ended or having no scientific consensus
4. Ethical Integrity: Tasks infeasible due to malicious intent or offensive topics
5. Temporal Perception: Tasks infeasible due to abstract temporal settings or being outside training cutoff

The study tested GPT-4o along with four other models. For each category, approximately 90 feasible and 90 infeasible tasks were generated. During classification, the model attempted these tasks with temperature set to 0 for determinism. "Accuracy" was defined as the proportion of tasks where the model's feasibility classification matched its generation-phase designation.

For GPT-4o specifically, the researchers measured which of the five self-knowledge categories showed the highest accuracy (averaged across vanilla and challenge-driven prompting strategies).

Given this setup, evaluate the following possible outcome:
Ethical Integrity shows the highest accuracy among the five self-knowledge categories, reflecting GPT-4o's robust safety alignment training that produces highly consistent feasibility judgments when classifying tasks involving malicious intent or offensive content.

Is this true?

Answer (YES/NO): NO